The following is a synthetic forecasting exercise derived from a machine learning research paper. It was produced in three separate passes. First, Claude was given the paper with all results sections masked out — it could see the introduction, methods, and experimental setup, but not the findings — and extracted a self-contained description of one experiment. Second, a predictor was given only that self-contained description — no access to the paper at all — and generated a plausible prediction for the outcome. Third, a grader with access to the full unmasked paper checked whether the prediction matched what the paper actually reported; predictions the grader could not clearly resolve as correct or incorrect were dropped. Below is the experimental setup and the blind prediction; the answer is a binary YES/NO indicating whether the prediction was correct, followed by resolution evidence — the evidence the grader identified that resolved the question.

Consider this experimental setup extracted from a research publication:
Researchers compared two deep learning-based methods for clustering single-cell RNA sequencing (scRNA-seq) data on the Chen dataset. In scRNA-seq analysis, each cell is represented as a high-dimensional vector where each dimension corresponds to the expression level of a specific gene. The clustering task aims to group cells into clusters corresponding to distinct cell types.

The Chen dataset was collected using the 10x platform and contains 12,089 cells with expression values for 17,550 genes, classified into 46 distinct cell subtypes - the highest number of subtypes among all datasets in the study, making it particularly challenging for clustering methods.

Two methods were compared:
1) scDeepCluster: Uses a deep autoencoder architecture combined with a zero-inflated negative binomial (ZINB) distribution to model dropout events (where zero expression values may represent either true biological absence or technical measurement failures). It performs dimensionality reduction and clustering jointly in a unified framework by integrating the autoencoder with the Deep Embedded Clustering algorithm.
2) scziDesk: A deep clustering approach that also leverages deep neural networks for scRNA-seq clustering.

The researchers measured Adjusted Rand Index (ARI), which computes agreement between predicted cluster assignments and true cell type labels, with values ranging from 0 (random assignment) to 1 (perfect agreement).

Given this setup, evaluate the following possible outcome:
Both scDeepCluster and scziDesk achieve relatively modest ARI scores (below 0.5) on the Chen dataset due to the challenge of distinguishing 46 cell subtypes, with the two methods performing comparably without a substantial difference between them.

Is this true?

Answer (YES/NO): NO